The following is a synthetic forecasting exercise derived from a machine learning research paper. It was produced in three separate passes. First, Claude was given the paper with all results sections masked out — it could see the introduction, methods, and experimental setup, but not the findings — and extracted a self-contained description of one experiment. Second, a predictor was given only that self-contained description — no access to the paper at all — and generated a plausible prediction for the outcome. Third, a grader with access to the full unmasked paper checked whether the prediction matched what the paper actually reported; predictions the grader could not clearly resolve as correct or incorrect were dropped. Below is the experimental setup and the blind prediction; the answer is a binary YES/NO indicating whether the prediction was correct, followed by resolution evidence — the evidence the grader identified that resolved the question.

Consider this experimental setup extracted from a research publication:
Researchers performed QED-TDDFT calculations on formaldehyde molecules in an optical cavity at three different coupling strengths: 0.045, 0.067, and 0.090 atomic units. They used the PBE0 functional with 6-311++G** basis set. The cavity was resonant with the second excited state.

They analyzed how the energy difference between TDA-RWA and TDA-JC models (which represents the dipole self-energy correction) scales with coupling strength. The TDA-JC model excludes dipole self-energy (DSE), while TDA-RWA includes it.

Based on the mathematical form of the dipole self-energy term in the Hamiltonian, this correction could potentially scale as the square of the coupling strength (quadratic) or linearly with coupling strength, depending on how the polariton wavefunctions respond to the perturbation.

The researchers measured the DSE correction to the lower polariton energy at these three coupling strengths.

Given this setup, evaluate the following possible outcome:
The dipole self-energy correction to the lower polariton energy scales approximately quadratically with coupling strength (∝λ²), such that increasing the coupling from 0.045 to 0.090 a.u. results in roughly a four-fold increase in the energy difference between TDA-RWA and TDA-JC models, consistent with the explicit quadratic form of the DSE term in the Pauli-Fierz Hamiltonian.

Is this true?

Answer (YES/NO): NO